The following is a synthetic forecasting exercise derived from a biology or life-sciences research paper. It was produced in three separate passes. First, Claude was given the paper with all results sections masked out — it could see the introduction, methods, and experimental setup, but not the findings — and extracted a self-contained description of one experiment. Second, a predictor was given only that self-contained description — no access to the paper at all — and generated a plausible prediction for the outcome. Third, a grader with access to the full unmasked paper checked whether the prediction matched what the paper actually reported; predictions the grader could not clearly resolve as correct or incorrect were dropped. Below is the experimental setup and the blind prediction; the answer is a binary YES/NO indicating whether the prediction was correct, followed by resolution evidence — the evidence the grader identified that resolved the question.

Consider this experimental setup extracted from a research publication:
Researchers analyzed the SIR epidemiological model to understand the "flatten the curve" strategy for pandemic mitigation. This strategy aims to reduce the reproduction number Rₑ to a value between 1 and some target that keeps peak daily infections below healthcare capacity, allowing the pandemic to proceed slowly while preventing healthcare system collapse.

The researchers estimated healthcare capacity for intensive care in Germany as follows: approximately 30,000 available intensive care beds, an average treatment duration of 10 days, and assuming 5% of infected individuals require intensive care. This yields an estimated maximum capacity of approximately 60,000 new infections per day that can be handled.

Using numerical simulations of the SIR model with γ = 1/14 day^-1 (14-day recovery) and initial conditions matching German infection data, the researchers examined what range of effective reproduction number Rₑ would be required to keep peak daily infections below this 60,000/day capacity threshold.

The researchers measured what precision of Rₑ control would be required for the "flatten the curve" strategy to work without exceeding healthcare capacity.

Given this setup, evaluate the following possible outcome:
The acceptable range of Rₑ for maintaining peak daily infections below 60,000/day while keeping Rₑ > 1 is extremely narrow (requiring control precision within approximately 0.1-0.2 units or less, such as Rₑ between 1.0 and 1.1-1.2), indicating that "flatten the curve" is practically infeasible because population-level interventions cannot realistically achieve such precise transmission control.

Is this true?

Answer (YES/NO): YES